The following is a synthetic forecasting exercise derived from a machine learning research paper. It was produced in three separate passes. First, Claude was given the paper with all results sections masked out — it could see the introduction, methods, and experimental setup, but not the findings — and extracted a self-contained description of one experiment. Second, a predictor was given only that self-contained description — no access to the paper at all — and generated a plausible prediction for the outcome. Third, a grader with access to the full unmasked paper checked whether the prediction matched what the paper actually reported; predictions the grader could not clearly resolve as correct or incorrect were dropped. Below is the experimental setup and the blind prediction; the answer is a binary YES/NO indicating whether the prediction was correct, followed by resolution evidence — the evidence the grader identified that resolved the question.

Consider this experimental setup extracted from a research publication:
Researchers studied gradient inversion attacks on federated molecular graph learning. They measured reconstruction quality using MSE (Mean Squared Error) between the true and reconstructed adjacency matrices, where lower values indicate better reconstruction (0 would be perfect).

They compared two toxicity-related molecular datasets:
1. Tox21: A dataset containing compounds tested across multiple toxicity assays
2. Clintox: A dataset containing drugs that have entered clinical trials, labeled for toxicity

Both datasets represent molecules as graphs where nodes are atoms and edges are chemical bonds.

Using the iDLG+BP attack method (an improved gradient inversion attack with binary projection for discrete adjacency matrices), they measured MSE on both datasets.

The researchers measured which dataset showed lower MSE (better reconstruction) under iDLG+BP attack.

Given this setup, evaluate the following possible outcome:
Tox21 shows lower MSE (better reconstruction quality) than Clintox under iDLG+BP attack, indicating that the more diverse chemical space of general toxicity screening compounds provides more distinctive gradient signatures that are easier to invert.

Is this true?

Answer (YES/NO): YES